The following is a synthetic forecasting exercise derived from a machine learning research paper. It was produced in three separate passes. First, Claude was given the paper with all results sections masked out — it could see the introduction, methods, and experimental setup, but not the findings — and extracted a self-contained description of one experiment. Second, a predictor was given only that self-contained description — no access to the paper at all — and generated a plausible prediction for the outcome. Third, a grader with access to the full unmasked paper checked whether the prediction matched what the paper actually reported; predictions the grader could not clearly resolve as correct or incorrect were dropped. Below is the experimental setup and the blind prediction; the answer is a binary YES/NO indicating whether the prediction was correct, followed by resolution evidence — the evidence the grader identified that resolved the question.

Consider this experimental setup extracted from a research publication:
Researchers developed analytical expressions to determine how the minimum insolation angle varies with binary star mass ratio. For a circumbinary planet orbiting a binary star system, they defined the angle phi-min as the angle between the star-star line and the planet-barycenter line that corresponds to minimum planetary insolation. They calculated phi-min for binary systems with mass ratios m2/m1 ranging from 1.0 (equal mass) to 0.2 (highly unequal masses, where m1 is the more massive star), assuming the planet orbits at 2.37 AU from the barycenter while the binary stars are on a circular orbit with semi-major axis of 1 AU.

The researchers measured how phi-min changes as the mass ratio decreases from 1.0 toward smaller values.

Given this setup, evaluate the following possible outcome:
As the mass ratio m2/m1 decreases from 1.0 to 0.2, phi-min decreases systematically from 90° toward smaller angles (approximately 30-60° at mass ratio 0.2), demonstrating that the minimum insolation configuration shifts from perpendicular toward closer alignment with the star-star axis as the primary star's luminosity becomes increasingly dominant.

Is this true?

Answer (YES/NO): NO